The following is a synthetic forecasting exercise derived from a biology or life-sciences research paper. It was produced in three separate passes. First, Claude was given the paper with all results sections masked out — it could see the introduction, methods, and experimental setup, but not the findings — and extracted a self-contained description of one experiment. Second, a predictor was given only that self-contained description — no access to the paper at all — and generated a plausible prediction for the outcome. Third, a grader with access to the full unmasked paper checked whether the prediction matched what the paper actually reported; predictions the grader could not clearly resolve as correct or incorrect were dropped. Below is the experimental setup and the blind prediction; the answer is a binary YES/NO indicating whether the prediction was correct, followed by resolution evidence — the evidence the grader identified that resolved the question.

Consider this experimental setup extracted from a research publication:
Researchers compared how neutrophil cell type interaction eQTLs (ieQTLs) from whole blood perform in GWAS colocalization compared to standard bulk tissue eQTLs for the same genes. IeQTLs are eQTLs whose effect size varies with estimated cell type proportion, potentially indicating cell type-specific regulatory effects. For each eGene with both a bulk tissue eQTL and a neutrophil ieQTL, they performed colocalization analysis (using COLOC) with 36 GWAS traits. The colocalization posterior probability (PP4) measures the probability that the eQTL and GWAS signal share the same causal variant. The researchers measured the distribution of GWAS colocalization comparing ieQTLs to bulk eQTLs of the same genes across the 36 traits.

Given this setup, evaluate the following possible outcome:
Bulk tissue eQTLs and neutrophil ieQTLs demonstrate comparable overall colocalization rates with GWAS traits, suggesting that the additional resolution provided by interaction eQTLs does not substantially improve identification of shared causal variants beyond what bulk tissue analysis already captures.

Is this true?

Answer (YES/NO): NO